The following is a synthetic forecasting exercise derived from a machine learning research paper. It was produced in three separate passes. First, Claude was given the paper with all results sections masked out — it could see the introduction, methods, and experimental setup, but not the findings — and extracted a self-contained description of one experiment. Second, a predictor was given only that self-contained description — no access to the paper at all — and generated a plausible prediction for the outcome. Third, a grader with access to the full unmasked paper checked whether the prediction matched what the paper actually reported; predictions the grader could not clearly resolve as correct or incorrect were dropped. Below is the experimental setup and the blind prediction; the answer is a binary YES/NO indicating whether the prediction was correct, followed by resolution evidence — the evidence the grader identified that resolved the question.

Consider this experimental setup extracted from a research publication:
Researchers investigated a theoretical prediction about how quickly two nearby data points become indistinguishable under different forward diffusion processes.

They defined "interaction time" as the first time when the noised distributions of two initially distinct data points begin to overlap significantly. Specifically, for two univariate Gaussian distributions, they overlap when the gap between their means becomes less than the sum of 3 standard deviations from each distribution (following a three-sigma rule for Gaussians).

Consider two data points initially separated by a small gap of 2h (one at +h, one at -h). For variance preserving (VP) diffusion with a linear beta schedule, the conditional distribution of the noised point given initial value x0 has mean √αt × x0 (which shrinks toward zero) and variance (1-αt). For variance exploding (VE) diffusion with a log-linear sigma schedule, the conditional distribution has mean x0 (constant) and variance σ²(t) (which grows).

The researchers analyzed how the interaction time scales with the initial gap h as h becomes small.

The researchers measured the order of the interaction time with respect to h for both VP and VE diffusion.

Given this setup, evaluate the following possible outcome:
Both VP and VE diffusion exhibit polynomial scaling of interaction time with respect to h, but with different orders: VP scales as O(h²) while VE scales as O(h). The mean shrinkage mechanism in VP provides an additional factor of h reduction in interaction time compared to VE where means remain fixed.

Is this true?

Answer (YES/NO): YES